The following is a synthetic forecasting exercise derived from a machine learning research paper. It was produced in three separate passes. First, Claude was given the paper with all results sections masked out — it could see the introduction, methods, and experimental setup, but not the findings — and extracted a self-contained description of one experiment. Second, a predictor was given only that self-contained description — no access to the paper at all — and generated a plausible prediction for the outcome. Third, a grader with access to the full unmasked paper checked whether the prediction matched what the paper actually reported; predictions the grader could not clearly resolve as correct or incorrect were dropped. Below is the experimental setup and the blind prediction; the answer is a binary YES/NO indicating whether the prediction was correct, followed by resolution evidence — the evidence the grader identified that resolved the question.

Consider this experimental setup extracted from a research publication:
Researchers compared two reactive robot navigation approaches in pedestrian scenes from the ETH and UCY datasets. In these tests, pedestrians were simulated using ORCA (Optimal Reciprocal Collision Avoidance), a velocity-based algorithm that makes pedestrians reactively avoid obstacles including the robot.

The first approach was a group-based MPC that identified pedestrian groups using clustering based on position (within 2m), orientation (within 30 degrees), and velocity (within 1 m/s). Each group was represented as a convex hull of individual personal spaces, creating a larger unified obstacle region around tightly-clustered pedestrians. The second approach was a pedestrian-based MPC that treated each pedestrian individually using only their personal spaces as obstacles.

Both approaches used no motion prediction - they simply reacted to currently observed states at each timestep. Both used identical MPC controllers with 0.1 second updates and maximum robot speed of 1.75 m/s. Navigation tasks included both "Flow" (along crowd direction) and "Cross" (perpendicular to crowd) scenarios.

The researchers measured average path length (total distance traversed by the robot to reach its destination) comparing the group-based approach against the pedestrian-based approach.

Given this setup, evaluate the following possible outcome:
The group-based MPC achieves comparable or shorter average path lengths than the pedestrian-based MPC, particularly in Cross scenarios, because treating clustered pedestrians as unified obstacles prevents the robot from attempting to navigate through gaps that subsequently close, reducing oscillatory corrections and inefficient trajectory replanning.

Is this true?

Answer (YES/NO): NO